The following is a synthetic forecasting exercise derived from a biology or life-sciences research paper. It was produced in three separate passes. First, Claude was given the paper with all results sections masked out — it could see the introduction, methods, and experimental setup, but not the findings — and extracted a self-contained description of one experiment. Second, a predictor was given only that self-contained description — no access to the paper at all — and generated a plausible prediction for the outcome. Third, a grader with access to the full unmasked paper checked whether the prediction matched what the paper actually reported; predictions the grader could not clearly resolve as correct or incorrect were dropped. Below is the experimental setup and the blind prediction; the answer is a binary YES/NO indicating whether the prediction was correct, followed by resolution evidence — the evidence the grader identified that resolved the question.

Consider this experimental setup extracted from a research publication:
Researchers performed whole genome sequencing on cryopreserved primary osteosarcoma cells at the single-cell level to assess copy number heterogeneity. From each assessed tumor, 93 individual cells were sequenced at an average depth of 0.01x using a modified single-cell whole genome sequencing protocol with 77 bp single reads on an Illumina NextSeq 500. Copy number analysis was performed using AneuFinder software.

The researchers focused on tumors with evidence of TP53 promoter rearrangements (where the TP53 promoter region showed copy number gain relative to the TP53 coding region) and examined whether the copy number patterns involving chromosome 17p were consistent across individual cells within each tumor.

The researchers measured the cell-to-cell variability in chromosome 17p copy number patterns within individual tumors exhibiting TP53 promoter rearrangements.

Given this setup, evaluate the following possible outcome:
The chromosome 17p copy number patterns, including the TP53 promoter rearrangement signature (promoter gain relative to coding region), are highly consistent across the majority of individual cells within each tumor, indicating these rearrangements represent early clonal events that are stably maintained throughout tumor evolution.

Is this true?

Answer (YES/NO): YES